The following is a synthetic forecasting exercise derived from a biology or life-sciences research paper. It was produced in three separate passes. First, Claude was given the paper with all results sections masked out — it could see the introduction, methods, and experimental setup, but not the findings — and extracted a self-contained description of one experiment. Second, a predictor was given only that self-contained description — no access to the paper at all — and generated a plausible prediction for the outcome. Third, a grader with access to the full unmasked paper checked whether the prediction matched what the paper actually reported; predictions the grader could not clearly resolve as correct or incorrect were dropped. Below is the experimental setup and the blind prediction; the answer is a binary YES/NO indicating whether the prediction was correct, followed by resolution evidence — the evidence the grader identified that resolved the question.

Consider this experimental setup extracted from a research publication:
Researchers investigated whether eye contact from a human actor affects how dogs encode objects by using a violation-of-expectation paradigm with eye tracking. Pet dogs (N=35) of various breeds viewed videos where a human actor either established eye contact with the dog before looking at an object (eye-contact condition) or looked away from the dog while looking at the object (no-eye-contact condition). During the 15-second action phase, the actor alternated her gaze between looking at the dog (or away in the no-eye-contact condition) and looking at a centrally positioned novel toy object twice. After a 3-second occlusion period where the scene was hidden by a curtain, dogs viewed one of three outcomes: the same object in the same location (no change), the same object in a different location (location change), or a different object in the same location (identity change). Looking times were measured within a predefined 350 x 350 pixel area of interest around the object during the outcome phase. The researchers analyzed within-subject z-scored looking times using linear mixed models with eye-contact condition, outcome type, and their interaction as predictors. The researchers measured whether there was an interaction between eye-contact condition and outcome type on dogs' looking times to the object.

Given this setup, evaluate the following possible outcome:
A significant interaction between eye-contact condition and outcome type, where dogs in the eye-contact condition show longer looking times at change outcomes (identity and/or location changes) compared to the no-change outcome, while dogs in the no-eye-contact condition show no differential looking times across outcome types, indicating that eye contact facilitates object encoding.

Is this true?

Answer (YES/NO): NO